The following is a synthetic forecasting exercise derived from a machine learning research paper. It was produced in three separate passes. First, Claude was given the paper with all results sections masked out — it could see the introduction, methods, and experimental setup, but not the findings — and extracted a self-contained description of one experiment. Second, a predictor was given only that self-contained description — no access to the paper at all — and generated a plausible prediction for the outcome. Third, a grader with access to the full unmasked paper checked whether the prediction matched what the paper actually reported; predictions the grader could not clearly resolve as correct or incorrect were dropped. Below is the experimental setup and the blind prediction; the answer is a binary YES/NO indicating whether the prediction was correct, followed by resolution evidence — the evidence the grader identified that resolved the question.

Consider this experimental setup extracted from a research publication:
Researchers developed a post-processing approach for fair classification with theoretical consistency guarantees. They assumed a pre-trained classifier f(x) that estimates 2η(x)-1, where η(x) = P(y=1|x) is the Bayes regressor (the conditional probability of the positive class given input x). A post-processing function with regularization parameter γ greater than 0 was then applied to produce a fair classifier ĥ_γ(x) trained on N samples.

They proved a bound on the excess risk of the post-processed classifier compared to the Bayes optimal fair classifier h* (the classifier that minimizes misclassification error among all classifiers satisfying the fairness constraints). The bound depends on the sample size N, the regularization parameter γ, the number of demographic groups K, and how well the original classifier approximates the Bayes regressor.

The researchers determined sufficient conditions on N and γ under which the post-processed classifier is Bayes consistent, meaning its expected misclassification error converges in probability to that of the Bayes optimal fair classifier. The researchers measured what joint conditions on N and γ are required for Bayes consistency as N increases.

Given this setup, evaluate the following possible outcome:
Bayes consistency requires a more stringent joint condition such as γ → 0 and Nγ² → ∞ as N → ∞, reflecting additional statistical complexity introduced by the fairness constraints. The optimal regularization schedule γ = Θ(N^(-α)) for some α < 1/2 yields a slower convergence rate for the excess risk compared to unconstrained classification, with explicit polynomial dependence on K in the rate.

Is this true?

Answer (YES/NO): NO